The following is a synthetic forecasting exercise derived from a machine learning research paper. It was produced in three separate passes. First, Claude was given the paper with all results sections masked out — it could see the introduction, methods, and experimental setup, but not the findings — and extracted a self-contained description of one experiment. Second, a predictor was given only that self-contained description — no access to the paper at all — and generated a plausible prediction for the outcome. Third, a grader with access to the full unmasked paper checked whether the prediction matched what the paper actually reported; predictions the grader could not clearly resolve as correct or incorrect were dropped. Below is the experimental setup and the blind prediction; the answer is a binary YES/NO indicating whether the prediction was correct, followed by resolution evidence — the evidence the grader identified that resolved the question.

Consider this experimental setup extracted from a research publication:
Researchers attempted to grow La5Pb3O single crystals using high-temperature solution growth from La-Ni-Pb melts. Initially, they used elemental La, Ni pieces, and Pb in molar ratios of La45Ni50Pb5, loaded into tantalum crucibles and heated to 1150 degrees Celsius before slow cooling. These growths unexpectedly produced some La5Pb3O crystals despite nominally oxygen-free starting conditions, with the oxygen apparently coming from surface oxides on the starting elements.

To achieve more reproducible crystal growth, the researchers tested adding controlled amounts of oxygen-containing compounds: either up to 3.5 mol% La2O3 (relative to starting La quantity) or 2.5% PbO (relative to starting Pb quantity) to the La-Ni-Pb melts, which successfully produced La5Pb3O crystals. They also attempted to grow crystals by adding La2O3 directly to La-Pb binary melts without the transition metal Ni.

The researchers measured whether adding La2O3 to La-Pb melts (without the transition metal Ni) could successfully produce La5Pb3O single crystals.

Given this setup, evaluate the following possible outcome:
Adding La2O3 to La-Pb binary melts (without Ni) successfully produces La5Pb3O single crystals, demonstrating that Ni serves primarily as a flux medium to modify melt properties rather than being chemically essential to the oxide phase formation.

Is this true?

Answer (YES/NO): NO